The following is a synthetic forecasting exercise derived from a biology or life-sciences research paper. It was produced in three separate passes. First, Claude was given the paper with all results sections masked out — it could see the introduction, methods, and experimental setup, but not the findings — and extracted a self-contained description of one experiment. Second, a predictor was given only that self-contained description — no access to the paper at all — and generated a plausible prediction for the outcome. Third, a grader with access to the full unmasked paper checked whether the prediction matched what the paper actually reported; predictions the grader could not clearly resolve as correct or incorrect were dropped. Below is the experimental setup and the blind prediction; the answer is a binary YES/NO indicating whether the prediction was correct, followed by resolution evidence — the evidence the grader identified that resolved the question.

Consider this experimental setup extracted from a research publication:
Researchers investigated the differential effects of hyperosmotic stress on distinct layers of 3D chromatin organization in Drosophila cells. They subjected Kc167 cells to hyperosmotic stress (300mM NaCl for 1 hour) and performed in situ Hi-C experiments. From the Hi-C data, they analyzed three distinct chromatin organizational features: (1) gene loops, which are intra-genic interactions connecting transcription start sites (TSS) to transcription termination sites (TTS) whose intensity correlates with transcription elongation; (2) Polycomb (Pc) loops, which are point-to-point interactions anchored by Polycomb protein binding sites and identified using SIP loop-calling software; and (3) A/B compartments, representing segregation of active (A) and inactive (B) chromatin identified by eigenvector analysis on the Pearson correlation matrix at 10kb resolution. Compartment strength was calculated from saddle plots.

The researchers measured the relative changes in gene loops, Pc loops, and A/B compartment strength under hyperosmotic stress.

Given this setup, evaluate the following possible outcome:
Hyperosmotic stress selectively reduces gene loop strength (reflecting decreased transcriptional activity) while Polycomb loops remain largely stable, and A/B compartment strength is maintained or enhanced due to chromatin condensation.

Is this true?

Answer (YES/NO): NO